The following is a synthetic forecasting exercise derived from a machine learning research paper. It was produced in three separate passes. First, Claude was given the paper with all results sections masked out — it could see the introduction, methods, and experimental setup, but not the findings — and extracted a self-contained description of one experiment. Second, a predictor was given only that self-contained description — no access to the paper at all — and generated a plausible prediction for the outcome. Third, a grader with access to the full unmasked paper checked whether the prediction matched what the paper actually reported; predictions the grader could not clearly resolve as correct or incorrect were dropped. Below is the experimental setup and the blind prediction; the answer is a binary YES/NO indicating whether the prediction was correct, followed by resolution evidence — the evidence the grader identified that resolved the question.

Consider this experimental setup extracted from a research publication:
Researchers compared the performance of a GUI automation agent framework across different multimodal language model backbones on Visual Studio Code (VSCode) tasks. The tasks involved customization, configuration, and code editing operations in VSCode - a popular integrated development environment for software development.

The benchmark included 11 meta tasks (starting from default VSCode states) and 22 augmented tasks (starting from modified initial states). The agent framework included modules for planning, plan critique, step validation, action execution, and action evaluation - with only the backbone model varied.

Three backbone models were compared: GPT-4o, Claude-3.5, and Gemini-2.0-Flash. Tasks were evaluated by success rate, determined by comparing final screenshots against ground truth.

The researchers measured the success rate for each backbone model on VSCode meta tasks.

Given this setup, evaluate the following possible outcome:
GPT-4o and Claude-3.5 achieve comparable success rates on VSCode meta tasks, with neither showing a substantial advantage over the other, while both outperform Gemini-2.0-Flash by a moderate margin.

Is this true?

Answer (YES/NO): NO